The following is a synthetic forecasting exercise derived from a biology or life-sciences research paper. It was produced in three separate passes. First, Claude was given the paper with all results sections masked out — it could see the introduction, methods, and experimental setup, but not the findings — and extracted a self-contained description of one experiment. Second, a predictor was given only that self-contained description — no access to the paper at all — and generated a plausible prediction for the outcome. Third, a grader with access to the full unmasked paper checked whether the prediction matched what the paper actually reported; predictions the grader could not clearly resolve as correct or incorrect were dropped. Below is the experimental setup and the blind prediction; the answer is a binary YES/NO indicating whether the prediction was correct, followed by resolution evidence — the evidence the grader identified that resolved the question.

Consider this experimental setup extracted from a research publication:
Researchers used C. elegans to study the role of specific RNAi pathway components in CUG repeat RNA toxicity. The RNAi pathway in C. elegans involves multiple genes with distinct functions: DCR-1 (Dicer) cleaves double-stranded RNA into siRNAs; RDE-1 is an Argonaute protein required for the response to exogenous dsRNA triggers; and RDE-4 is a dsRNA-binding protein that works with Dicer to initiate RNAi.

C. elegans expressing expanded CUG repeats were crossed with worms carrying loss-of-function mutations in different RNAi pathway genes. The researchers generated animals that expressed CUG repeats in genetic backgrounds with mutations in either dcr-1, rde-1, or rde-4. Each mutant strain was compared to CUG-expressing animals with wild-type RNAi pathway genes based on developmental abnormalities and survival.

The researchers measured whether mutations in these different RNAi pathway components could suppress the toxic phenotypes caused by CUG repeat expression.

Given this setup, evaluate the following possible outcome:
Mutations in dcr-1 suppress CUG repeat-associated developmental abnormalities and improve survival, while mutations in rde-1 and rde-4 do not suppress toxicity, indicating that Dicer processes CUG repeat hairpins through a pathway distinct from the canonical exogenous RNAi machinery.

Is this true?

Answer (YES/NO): NO